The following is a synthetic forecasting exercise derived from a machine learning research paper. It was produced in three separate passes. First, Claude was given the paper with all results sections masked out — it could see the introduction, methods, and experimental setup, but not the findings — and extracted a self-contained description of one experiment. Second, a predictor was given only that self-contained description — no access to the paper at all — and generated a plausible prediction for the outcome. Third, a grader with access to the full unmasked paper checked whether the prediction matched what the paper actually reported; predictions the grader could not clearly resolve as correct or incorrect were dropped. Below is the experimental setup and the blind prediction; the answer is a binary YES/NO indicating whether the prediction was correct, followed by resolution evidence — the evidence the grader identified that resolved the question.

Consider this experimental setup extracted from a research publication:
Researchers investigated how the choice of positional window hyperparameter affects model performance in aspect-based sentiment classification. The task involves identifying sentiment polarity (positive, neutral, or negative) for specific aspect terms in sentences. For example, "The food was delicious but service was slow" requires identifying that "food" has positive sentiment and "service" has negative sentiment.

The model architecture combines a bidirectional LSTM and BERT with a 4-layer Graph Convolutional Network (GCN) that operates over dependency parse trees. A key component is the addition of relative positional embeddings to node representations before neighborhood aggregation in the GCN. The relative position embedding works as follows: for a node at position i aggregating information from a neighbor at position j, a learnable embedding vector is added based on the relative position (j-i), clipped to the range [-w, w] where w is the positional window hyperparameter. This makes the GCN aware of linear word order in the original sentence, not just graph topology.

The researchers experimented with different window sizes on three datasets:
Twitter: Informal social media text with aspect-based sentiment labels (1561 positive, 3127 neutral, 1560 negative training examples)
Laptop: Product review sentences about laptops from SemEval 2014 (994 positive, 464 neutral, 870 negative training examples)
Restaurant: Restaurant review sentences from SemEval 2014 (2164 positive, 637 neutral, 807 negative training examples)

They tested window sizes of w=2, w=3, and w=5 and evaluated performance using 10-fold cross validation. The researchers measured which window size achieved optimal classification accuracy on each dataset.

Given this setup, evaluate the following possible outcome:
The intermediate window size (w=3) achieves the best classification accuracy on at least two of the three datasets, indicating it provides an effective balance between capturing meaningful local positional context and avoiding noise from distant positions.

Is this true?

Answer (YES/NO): NO